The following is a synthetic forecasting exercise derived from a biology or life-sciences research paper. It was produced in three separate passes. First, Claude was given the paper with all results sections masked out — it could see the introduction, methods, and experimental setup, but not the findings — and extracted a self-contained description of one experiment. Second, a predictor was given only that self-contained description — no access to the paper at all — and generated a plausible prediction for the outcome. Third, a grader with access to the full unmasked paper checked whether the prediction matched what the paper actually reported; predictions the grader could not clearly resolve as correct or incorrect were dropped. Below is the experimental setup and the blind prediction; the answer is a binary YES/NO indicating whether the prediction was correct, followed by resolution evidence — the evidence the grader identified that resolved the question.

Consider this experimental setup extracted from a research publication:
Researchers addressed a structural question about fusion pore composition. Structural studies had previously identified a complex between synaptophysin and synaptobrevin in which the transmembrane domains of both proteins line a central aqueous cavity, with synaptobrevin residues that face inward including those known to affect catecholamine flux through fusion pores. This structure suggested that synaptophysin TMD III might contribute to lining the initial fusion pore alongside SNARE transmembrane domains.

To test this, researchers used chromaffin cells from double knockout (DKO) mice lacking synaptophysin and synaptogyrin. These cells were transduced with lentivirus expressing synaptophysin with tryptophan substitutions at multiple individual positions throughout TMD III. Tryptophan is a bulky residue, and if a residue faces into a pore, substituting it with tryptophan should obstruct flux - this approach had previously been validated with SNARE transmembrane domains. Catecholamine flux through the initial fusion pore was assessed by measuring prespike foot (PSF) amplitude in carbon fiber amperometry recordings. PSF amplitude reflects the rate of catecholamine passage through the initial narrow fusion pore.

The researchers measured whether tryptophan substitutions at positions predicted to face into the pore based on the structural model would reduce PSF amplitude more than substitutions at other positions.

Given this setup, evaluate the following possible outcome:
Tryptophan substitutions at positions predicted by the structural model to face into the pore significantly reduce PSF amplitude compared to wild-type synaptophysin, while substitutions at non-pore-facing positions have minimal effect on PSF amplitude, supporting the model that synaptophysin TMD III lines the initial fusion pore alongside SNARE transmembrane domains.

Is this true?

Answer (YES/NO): NO